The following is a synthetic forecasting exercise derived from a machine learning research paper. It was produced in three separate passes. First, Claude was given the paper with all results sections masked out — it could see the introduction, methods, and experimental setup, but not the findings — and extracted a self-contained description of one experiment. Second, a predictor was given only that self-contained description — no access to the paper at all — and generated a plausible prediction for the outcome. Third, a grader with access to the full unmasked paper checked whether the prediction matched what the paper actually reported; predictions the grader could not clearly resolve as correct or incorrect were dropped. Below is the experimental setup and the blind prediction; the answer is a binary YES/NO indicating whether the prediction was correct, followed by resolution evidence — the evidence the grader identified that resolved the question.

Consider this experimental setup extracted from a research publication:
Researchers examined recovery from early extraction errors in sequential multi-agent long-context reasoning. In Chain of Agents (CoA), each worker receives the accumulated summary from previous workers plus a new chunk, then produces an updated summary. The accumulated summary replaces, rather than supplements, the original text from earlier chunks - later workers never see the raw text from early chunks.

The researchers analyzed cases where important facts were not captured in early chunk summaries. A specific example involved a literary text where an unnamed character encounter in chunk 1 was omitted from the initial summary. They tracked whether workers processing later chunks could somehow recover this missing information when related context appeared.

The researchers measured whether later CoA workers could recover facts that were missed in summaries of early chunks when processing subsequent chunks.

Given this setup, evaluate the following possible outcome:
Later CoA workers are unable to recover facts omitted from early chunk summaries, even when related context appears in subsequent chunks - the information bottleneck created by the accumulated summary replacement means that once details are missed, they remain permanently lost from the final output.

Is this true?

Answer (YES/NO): YES